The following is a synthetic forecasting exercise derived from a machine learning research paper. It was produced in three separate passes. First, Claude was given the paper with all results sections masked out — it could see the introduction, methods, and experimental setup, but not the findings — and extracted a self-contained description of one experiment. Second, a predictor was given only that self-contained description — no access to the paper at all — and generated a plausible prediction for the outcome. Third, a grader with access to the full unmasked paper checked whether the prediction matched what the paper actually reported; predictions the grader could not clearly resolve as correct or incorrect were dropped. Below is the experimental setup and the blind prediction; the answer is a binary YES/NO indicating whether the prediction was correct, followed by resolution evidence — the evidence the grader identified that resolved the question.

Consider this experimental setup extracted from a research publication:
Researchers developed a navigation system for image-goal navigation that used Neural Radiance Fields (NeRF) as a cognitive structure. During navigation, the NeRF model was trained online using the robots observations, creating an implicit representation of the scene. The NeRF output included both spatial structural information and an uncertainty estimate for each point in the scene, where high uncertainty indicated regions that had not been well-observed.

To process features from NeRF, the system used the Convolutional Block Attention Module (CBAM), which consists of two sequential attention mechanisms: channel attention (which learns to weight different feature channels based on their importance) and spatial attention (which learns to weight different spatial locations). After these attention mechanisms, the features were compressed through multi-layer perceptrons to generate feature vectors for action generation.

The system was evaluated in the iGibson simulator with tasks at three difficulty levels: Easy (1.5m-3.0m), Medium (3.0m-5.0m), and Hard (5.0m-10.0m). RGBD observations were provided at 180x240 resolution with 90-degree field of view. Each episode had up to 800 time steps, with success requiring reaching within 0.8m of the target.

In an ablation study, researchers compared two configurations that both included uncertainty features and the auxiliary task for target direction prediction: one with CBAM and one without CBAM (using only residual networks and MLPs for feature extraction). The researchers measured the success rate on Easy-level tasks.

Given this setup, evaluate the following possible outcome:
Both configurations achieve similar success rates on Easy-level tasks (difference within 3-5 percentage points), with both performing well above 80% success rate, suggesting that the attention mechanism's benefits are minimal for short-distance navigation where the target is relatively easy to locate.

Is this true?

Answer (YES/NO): NO